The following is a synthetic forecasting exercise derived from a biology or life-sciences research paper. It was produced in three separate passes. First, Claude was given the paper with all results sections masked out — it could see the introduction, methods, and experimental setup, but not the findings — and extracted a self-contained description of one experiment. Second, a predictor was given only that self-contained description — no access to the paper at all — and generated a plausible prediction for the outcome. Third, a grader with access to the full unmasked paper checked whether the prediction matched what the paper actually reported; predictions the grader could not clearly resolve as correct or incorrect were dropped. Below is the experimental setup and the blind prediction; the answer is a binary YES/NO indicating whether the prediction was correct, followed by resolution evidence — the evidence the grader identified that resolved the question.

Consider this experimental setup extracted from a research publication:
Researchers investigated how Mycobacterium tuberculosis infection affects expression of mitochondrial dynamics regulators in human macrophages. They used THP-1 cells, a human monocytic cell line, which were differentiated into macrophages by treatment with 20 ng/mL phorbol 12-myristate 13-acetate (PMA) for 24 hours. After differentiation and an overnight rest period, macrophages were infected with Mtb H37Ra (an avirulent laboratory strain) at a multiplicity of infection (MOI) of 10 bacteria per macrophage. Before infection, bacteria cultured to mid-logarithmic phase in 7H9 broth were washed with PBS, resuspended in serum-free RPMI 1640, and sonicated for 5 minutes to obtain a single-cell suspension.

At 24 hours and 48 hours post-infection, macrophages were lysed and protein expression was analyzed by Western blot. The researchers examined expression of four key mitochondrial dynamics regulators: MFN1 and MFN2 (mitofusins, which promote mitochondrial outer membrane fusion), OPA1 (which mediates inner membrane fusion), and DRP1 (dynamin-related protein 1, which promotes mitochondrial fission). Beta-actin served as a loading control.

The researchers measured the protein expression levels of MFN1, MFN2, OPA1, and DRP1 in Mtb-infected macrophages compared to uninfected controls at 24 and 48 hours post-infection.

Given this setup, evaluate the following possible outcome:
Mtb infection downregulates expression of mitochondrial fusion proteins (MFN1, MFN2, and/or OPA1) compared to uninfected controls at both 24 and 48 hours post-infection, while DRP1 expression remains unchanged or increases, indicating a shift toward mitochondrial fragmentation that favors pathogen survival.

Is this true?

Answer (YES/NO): NO